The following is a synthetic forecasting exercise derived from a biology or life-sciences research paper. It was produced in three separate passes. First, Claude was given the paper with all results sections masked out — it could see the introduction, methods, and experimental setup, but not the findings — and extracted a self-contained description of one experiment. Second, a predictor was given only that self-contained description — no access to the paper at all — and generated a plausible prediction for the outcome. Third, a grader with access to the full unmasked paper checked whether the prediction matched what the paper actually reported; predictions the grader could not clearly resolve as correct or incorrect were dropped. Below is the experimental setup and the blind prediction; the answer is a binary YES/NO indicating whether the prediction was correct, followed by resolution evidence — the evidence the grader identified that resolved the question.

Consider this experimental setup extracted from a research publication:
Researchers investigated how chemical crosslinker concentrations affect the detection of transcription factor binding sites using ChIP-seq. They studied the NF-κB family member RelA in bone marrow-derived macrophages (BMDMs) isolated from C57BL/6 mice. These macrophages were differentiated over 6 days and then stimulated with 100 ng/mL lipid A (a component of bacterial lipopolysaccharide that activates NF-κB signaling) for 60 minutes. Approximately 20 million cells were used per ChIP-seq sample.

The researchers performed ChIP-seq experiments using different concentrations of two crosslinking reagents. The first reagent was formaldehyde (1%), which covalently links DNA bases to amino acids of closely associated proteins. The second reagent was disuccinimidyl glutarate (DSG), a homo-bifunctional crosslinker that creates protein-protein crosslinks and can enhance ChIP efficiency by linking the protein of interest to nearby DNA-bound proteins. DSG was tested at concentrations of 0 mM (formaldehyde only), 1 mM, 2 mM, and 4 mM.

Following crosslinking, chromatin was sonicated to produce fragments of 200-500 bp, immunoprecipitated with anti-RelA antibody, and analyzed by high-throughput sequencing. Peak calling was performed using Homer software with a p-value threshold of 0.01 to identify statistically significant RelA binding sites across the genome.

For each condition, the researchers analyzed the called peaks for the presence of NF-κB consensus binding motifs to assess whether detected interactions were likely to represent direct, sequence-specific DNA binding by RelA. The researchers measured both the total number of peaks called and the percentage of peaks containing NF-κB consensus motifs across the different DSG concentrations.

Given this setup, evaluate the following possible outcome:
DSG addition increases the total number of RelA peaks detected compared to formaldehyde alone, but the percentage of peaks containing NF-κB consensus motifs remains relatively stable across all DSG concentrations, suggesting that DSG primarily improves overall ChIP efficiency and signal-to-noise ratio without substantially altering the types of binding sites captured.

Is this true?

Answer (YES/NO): NO